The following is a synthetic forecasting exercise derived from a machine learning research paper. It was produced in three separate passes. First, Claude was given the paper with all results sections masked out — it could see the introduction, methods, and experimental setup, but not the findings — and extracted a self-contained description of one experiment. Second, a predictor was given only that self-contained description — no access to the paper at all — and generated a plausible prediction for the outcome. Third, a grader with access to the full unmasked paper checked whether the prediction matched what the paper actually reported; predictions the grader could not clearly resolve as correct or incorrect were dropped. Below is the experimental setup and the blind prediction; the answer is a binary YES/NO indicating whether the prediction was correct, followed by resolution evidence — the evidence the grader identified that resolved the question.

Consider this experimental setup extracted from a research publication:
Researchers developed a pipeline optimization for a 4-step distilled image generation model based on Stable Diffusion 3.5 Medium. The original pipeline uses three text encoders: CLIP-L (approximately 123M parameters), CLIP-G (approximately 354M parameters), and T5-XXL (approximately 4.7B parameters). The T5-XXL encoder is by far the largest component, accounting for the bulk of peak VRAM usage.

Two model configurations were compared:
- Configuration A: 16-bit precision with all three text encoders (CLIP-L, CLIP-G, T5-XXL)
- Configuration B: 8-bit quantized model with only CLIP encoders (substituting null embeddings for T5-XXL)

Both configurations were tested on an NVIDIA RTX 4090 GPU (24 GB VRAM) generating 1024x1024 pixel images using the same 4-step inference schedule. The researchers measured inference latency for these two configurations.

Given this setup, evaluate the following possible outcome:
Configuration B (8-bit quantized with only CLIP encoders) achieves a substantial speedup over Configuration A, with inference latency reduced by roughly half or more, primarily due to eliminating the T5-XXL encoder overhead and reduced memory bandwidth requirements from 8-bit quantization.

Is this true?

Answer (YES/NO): NO